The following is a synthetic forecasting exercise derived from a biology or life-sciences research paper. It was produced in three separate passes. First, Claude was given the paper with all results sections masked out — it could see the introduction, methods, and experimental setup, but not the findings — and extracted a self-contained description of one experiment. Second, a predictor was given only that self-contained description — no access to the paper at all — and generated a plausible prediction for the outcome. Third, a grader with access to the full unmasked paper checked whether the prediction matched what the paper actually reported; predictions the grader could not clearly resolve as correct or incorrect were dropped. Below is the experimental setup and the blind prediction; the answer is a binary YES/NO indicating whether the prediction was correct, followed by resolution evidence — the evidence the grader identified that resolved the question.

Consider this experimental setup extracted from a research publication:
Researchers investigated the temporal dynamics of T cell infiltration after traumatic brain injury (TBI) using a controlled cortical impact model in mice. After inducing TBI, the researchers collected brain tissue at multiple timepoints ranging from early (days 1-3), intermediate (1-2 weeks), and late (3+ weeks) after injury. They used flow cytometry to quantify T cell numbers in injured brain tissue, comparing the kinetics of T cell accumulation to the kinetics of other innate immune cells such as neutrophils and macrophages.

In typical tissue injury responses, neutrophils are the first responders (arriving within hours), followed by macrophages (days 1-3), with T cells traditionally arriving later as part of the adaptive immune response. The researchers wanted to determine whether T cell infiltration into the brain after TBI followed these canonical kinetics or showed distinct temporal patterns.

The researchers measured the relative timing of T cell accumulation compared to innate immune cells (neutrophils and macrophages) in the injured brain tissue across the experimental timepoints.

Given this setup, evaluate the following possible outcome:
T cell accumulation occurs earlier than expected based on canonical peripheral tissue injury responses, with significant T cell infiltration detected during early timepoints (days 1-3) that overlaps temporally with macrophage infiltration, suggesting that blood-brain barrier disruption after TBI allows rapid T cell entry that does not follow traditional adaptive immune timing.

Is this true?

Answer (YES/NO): NO